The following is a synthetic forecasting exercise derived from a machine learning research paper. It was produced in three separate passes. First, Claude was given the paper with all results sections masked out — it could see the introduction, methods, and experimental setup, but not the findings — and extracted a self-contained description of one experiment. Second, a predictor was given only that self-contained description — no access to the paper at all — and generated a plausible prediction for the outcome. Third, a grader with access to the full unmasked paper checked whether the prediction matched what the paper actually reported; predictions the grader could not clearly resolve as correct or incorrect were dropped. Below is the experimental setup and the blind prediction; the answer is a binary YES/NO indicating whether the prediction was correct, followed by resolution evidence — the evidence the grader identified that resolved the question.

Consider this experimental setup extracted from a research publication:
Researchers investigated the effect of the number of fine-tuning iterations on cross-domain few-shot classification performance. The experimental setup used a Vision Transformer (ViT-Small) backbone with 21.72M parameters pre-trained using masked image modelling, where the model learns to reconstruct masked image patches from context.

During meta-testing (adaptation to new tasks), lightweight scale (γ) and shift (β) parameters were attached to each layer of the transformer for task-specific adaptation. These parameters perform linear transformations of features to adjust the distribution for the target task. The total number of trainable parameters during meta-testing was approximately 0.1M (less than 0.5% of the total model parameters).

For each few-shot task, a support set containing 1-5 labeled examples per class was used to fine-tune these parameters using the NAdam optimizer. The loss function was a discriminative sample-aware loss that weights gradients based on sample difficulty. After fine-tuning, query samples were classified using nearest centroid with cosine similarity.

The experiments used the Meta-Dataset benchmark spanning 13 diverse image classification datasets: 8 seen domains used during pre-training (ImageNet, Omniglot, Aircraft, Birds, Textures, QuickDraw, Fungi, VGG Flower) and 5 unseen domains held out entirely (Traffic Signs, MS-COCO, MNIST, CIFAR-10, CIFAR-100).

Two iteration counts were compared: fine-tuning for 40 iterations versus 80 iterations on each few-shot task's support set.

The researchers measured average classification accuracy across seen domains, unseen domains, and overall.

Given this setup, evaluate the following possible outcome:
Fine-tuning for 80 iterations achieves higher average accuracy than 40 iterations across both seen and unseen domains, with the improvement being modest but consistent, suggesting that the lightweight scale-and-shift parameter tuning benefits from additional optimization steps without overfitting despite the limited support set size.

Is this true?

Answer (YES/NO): YES